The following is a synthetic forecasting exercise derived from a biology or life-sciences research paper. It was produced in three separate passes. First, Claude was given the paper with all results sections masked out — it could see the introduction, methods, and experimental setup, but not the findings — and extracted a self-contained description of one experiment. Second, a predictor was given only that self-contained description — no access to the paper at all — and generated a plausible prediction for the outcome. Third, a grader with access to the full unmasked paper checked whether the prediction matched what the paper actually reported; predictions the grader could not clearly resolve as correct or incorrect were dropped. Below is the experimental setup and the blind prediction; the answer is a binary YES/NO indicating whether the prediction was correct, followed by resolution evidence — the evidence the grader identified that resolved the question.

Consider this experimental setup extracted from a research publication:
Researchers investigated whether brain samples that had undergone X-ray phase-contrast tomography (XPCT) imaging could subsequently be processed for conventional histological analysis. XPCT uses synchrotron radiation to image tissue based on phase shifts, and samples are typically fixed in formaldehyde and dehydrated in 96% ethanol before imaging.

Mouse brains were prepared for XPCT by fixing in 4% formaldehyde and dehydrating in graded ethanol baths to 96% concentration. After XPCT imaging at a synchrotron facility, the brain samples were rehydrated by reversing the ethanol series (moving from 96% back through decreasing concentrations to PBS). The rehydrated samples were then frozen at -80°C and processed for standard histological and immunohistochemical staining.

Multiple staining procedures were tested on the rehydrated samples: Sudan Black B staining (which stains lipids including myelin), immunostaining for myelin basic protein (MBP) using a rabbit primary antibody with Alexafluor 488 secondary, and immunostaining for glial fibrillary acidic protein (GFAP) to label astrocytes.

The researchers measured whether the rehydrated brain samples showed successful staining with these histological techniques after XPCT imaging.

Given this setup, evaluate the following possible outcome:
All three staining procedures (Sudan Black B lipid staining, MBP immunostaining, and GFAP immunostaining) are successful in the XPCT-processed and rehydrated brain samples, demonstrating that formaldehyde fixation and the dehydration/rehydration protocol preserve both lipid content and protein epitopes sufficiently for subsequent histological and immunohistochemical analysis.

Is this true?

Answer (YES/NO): YES